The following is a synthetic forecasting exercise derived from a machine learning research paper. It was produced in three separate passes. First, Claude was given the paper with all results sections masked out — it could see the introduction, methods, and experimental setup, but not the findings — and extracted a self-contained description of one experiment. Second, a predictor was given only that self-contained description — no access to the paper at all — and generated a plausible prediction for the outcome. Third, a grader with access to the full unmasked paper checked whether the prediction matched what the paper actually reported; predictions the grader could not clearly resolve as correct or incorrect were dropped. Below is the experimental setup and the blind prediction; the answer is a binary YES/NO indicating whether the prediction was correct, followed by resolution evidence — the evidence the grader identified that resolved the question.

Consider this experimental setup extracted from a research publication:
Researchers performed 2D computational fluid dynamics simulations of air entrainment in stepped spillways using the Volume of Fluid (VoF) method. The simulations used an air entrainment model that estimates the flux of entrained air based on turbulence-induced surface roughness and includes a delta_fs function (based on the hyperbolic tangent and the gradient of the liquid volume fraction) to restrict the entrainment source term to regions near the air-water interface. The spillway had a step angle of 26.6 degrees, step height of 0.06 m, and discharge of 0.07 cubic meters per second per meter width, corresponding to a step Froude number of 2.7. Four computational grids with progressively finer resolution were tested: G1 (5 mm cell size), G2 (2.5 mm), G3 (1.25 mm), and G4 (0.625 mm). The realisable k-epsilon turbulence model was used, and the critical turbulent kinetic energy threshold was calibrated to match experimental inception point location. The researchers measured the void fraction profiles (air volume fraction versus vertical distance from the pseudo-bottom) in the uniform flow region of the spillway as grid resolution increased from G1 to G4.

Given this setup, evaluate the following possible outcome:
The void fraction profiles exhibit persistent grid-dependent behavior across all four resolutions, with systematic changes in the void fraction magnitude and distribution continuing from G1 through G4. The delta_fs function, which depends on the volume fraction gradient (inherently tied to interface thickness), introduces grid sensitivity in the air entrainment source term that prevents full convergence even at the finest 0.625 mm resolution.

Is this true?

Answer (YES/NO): YES